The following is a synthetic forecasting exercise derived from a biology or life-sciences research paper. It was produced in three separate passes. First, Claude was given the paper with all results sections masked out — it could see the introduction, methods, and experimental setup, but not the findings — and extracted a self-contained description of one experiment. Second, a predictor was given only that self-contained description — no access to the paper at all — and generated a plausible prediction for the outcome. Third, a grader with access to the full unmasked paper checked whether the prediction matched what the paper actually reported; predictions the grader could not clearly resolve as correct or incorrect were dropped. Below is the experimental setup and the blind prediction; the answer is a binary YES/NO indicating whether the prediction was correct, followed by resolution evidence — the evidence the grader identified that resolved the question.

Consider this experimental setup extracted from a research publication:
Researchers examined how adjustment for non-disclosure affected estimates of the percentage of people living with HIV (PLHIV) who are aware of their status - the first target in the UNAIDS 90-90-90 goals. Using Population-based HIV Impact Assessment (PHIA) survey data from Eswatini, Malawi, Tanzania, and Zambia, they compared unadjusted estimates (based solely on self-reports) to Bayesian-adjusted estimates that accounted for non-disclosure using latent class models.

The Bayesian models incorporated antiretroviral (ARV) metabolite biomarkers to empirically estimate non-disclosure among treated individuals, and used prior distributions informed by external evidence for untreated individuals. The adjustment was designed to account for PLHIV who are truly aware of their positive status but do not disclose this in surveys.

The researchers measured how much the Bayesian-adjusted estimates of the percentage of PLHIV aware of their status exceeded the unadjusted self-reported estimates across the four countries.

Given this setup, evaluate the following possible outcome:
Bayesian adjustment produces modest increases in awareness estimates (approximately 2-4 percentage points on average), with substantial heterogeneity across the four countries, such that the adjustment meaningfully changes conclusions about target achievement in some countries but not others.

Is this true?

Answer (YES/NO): NO